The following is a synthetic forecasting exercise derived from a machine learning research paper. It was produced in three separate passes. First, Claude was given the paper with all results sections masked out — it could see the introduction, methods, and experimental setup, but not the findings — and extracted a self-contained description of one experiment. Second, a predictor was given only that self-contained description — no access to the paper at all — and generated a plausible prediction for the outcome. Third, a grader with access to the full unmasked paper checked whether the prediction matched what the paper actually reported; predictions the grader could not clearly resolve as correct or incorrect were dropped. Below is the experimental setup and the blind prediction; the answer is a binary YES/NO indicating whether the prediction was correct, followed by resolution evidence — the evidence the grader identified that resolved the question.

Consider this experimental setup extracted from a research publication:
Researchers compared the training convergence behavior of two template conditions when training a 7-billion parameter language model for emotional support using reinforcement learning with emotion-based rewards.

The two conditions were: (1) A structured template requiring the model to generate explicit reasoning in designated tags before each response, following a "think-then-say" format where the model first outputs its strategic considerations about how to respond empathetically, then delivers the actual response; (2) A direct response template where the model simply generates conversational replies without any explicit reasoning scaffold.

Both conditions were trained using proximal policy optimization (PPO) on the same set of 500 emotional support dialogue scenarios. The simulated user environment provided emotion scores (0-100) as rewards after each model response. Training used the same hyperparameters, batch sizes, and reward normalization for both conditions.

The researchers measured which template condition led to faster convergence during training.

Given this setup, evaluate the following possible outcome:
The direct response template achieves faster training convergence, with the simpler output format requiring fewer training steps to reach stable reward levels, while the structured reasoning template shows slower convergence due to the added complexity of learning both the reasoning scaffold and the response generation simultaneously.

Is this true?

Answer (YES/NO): NO